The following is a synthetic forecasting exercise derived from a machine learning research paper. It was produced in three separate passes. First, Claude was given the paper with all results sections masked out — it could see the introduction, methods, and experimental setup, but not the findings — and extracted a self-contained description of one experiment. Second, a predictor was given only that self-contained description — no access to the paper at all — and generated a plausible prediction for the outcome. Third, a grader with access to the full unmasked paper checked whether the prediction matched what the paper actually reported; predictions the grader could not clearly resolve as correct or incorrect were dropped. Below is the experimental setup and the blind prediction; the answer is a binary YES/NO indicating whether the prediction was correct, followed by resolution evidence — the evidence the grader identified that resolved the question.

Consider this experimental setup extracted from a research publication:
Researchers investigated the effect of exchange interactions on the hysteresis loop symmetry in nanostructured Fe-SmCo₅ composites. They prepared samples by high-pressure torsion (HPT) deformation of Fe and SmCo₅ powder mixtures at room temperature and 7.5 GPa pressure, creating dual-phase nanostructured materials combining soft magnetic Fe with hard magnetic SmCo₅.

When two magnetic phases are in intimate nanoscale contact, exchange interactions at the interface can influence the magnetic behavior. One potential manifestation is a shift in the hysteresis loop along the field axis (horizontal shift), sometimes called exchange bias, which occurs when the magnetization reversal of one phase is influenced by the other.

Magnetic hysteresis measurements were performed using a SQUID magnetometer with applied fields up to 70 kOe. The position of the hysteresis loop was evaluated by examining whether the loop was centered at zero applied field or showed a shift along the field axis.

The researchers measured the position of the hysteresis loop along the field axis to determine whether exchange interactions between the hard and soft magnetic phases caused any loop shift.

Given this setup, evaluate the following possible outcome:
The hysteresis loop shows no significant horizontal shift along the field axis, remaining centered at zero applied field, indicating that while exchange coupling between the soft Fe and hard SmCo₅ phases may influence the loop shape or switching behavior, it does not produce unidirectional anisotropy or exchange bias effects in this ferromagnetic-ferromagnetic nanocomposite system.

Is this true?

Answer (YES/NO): NO